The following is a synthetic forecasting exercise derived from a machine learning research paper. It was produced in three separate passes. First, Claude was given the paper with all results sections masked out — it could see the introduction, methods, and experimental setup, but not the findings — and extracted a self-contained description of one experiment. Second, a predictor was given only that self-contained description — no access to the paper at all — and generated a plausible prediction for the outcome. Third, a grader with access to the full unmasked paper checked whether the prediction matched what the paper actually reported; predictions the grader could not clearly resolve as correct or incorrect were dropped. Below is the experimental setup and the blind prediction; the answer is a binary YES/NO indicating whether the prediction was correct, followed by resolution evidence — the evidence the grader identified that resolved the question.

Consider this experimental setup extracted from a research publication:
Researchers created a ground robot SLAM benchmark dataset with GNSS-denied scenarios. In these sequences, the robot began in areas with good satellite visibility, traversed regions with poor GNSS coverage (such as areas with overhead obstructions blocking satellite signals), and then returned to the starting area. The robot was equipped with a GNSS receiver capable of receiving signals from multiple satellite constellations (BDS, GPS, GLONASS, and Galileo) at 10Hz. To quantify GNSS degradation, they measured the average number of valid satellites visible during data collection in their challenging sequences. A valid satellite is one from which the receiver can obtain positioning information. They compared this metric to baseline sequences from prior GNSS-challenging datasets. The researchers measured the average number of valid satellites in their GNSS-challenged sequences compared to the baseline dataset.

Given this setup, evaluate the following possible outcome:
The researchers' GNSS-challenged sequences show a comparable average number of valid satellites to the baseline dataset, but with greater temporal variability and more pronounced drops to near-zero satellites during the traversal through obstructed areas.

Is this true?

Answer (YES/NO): NO